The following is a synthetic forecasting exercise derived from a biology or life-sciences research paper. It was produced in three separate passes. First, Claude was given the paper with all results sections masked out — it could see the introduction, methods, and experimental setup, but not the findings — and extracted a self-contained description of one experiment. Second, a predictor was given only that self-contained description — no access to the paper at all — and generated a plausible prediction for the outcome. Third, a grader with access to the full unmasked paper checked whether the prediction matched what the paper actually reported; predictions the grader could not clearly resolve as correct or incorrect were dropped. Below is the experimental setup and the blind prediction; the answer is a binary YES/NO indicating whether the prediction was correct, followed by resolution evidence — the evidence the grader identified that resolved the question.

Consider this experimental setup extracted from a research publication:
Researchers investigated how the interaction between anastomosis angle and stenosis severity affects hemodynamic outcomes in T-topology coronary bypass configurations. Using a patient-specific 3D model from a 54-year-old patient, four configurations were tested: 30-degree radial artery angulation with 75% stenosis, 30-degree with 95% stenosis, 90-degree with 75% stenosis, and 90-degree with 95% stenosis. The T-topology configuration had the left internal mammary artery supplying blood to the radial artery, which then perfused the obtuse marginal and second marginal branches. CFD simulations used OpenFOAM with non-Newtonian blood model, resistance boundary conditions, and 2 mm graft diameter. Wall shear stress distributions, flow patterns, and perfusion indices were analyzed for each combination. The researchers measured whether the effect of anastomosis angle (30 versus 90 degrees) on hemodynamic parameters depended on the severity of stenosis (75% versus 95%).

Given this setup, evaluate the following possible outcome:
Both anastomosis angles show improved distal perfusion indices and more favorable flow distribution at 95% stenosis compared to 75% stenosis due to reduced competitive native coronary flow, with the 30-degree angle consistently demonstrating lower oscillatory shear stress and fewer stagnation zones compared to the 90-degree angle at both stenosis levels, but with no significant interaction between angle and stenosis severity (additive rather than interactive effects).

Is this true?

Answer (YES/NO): NO